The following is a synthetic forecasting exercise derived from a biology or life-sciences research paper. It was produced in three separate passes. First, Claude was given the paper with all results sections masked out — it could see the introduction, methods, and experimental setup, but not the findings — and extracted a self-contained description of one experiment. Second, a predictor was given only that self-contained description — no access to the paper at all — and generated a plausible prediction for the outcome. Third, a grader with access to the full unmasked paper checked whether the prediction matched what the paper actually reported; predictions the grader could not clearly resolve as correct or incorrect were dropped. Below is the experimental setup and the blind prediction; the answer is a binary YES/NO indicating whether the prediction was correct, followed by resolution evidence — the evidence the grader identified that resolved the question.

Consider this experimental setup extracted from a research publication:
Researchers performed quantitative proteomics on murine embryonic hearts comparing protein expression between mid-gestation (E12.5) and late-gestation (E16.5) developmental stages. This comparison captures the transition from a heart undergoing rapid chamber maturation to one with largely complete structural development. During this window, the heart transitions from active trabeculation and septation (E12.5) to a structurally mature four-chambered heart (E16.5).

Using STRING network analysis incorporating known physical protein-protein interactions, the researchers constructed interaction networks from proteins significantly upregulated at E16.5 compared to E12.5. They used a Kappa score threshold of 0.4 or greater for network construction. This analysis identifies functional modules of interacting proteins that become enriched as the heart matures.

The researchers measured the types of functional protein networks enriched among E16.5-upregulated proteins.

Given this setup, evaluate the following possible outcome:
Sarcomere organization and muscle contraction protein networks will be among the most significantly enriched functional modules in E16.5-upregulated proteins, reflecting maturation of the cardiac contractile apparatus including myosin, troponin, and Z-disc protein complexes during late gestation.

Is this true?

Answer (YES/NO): YES